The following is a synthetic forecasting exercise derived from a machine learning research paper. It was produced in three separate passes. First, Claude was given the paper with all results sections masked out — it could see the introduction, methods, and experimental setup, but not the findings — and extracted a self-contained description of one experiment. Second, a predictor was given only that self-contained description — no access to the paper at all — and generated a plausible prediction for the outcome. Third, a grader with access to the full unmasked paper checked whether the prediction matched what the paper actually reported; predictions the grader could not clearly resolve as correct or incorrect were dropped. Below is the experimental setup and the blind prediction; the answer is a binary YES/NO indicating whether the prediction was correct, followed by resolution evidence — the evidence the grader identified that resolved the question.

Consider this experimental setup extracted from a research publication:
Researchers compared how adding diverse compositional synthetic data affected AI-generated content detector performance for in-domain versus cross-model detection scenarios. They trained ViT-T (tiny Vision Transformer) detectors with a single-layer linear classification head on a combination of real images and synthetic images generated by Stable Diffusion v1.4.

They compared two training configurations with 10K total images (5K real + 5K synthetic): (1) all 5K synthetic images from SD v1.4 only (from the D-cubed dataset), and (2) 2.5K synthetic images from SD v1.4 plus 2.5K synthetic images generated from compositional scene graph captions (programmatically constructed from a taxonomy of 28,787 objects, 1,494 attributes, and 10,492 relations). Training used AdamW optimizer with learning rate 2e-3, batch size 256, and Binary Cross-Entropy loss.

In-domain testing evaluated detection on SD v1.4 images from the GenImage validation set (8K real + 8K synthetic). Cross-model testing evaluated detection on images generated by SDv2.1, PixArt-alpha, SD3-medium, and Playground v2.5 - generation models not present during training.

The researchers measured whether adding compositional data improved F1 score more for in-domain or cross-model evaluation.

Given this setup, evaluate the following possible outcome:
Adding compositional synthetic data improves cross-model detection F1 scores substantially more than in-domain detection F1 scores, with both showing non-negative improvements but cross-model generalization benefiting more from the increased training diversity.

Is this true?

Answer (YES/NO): YES